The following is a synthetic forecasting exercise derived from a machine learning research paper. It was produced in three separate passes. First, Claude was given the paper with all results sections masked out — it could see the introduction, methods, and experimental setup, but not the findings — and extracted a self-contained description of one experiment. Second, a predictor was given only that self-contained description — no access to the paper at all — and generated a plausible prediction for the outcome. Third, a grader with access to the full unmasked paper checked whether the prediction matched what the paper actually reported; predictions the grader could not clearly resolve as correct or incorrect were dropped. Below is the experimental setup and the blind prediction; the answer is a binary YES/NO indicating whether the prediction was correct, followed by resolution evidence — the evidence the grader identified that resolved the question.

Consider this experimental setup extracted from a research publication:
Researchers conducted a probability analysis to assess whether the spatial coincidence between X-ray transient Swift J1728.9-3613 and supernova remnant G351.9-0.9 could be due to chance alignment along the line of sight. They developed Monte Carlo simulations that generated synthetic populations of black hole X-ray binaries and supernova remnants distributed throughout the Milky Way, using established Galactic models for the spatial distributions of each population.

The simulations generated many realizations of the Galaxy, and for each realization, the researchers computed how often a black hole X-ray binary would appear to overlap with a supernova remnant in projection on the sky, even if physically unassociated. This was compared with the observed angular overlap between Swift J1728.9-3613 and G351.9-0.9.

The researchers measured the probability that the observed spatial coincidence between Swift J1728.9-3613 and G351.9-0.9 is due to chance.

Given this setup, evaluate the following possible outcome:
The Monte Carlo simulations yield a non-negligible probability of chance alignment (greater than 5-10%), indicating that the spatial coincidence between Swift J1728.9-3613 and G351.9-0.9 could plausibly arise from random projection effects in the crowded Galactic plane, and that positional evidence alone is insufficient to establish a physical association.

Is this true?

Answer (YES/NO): NO